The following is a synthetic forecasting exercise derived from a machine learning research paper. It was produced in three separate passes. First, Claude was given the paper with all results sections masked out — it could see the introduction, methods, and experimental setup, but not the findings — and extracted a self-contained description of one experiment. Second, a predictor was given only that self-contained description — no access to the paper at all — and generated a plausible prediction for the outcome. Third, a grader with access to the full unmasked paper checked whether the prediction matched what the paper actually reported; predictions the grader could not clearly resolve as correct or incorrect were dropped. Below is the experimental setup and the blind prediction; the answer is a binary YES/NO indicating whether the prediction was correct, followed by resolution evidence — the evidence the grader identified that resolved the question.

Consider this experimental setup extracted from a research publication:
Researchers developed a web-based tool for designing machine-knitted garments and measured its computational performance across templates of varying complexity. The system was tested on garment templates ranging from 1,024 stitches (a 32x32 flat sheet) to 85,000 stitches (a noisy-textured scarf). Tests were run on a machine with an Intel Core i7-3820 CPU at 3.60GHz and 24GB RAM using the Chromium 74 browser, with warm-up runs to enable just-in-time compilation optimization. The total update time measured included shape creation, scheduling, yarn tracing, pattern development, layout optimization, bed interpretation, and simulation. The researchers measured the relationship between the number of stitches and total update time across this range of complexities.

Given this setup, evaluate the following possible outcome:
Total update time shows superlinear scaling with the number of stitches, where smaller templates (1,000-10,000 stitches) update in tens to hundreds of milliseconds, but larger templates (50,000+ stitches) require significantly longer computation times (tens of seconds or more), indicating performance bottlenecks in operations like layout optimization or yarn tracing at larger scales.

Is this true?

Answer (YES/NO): NO